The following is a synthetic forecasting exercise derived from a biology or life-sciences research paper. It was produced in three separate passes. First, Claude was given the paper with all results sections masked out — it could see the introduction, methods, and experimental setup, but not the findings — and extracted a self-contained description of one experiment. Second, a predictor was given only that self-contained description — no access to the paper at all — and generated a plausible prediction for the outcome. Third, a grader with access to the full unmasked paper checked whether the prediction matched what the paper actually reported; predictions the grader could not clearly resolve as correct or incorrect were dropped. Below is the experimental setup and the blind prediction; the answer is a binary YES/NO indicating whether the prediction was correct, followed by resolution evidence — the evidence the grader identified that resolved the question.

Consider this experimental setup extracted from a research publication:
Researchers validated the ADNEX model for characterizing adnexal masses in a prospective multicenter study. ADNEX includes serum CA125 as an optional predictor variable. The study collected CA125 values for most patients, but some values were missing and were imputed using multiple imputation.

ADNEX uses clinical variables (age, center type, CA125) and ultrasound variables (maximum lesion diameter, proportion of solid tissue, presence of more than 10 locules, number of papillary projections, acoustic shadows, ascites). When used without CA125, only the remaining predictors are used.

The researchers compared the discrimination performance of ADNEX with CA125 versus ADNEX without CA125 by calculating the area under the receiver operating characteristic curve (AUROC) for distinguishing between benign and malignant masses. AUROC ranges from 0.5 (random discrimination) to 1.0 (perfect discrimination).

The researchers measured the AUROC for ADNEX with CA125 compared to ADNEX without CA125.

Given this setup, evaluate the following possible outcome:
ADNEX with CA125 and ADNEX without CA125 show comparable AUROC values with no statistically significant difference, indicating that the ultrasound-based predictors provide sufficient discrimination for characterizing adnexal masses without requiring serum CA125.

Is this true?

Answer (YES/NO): YES